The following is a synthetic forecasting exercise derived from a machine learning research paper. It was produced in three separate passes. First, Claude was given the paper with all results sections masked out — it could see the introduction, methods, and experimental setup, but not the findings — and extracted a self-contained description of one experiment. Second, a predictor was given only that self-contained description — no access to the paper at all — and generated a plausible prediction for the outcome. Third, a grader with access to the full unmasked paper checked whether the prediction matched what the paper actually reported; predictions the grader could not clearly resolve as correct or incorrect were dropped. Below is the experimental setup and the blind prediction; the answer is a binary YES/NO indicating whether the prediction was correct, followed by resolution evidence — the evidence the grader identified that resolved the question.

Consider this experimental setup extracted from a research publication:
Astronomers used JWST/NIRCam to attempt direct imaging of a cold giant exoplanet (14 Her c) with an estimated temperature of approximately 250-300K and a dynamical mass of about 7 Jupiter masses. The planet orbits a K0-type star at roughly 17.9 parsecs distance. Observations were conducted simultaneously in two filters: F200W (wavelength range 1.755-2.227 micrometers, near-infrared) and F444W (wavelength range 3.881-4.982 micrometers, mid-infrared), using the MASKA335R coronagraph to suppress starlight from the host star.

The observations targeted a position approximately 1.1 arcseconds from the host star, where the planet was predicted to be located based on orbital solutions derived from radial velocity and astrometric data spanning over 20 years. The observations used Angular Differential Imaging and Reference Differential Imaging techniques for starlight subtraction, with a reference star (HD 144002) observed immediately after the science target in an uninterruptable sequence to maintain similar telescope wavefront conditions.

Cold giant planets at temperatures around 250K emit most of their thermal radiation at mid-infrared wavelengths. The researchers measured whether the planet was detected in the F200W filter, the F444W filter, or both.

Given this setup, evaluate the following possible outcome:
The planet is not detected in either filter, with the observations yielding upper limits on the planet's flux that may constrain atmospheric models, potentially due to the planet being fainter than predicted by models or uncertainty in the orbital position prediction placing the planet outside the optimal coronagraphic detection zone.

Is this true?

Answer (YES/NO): NO